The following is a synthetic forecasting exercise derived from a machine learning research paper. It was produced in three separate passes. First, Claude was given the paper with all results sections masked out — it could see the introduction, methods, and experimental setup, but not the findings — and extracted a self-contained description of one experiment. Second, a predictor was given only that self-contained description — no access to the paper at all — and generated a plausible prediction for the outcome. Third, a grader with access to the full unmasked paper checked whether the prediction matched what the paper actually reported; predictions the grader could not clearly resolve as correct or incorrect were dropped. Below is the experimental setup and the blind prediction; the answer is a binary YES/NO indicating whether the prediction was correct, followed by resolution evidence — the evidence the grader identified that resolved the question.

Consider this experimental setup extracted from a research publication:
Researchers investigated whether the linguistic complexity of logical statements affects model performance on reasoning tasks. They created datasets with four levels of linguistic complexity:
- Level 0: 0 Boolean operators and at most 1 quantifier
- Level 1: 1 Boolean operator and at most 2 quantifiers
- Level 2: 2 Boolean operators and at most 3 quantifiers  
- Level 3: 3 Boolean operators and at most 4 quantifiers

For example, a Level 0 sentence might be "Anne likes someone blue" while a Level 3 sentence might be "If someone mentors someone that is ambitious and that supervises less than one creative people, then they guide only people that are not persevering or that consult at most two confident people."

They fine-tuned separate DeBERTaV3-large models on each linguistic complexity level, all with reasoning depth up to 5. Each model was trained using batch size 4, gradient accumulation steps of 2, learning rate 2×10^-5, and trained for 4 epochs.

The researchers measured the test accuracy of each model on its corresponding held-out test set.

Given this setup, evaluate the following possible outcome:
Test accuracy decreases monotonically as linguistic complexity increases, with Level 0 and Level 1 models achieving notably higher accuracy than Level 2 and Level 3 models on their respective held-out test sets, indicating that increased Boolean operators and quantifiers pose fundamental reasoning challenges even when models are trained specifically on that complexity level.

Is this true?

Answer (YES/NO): NO